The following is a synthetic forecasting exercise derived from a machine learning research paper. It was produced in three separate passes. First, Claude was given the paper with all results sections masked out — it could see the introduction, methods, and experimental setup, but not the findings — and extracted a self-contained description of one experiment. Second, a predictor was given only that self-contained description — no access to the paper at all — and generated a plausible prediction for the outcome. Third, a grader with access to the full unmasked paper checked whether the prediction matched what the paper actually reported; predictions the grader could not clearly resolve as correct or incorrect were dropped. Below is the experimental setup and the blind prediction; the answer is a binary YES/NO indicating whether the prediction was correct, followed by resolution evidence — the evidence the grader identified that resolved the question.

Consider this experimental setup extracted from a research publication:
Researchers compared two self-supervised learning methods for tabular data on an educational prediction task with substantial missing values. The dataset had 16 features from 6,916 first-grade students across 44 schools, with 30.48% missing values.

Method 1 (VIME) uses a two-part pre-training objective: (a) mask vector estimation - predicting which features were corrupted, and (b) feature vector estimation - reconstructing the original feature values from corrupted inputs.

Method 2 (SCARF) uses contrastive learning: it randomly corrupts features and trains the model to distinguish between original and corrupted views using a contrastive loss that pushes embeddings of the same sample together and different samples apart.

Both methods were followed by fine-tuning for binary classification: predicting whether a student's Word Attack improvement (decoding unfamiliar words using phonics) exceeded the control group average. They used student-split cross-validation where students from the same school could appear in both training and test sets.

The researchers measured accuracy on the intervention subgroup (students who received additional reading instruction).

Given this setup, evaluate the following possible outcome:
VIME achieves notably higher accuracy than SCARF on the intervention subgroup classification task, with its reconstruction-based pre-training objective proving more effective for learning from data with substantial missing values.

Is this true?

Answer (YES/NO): NO